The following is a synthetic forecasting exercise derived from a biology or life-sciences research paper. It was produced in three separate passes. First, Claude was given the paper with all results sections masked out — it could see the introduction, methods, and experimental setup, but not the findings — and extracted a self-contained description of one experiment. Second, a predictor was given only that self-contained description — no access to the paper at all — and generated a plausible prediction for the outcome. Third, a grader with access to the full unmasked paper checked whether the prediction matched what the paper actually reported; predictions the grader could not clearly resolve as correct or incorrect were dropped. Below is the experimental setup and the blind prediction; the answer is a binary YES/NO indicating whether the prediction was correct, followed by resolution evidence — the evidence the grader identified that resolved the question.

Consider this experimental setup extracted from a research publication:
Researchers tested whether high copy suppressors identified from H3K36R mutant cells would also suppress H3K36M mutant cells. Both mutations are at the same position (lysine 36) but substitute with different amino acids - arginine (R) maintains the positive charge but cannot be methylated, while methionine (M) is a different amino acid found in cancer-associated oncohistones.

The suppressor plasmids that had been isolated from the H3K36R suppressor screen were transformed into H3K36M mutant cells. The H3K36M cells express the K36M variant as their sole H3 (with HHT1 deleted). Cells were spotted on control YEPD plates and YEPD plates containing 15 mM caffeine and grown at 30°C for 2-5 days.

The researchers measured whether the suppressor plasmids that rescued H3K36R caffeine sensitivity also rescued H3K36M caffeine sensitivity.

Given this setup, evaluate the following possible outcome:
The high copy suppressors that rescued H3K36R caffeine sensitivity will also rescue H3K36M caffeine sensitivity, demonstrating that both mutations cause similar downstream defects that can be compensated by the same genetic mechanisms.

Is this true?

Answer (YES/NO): YES